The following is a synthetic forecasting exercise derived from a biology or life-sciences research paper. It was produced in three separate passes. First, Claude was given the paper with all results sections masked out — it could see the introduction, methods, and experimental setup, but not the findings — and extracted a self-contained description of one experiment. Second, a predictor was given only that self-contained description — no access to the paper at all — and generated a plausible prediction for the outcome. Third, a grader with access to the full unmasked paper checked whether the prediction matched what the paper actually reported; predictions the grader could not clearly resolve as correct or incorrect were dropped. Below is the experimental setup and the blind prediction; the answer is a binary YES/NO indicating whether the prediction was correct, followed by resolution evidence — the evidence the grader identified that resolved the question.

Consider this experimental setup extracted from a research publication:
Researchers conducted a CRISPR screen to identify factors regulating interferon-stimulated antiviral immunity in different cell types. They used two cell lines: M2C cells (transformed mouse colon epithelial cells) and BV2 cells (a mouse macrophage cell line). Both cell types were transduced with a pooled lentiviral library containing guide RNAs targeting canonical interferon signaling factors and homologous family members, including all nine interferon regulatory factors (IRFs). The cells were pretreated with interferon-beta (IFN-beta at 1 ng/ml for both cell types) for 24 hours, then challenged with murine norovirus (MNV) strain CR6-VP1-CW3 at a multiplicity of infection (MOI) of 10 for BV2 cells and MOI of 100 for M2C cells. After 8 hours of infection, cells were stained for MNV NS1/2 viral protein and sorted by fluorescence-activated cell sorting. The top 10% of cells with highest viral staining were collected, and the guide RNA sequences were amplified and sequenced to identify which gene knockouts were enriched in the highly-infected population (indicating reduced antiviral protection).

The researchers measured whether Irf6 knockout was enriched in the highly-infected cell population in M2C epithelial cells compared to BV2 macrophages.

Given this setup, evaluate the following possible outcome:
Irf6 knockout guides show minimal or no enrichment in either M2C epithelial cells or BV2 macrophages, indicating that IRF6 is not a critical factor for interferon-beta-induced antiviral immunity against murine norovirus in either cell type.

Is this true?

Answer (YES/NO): NO